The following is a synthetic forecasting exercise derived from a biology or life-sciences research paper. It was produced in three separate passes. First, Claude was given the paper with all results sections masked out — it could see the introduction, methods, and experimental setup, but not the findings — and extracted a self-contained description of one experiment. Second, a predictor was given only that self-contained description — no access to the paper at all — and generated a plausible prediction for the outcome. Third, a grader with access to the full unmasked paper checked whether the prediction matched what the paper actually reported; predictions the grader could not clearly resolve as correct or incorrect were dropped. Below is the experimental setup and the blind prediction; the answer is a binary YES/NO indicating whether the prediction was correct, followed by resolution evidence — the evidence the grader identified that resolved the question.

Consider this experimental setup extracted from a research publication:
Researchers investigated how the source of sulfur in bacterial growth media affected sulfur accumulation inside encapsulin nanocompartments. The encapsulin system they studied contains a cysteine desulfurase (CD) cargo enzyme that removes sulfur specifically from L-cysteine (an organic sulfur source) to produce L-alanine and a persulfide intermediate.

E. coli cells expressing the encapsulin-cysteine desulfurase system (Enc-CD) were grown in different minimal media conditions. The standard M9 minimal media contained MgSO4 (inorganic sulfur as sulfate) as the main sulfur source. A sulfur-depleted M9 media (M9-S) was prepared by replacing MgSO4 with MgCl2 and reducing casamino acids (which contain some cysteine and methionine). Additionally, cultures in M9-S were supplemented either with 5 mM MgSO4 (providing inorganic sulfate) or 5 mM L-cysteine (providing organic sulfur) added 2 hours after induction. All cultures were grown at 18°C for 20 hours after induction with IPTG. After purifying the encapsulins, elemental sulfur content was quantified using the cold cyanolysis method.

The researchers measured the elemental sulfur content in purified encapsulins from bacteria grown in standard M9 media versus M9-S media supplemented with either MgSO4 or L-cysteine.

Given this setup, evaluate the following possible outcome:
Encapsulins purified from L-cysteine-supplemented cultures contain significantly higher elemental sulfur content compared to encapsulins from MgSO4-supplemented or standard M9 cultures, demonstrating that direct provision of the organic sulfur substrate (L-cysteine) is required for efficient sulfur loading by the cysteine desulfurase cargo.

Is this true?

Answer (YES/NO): NO